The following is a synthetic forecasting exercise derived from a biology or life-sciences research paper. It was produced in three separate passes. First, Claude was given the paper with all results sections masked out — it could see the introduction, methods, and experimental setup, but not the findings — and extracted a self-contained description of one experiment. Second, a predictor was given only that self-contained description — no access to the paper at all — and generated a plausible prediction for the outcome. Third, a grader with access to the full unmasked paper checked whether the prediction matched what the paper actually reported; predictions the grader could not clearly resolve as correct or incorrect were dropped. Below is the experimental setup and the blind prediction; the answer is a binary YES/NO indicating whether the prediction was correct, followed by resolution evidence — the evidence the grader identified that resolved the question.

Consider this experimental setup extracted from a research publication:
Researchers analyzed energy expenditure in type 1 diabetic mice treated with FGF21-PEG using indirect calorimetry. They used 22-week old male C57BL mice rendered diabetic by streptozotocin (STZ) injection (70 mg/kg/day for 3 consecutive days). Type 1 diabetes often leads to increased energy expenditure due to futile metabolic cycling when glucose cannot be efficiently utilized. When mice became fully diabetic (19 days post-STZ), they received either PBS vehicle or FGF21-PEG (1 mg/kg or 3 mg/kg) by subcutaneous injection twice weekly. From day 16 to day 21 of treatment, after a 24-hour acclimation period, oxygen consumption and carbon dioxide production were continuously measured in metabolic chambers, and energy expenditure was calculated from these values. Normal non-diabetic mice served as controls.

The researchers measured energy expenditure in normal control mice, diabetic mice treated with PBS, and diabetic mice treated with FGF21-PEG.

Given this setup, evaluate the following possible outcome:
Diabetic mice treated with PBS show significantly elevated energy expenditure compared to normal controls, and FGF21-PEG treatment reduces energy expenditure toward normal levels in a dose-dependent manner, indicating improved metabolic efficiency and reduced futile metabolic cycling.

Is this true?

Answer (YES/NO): NO